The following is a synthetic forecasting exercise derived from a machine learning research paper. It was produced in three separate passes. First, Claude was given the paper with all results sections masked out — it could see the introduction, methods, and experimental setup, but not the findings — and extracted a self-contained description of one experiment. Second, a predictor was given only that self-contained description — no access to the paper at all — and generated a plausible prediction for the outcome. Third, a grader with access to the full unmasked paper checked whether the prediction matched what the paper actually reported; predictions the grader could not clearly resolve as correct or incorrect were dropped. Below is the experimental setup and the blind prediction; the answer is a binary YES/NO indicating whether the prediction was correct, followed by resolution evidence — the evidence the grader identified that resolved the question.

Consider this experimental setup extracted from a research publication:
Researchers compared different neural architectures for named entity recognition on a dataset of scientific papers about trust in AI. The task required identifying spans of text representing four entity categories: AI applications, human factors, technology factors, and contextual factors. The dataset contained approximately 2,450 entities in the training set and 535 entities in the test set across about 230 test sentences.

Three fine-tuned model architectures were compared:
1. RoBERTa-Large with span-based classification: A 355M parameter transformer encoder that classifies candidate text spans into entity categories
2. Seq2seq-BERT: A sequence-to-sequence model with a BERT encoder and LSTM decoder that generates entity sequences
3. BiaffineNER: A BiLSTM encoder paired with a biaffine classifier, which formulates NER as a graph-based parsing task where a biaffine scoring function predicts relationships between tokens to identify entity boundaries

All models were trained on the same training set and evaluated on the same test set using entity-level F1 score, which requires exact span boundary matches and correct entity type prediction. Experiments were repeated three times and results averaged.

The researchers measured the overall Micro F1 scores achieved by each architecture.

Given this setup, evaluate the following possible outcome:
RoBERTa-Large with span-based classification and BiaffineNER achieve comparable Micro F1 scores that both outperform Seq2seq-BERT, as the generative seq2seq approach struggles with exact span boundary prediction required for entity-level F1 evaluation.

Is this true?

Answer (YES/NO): NO